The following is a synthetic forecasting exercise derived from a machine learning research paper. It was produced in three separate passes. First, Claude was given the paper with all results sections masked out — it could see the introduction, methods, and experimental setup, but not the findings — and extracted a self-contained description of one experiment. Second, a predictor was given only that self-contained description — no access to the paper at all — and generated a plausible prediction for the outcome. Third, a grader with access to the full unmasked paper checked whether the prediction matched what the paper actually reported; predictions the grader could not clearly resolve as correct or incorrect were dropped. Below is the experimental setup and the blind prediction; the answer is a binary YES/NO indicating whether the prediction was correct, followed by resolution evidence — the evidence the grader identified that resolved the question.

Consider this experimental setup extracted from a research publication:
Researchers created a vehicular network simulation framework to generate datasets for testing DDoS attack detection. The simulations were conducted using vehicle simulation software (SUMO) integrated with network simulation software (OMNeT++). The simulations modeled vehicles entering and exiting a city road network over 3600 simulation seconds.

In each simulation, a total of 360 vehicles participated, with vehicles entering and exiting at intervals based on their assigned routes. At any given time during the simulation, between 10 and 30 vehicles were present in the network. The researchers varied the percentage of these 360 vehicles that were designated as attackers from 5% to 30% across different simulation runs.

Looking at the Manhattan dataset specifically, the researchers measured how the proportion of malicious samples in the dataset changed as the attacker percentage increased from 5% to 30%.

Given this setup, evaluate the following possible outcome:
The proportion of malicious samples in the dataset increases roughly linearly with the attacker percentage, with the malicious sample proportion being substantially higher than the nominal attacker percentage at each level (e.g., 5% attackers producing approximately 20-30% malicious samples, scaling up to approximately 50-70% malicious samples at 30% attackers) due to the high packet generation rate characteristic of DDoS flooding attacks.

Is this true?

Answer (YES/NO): NO